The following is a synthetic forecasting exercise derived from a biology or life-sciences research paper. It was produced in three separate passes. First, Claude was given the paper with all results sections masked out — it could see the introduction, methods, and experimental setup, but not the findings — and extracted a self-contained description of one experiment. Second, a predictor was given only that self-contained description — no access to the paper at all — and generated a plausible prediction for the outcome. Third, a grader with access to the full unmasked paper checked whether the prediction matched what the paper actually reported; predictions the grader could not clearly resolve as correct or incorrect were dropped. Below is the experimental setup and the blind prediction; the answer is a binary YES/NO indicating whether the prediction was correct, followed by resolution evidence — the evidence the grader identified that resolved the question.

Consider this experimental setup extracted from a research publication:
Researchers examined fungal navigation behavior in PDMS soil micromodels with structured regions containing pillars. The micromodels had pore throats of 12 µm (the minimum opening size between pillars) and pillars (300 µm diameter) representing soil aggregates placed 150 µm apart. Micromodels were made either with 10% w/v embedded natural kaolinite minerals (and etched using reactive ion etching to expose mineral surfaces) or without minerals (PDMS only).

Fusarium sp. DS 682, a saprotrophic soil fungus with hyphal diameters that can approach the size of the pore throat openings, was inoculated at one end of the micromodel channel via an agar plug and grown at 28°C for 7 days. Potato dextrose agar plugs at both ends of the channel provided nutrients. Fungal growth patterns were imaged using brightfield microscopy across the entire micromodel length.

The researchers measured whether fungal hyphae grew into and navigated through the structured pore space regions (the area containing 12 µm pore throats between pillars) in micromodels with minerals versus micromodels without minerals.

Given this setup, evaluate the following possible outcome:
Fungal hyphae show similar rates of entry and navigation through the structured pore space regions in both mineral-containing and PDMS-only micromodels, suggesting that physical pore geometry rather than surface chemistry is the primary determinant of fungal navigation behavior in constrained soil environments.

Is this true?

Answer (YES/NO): NO